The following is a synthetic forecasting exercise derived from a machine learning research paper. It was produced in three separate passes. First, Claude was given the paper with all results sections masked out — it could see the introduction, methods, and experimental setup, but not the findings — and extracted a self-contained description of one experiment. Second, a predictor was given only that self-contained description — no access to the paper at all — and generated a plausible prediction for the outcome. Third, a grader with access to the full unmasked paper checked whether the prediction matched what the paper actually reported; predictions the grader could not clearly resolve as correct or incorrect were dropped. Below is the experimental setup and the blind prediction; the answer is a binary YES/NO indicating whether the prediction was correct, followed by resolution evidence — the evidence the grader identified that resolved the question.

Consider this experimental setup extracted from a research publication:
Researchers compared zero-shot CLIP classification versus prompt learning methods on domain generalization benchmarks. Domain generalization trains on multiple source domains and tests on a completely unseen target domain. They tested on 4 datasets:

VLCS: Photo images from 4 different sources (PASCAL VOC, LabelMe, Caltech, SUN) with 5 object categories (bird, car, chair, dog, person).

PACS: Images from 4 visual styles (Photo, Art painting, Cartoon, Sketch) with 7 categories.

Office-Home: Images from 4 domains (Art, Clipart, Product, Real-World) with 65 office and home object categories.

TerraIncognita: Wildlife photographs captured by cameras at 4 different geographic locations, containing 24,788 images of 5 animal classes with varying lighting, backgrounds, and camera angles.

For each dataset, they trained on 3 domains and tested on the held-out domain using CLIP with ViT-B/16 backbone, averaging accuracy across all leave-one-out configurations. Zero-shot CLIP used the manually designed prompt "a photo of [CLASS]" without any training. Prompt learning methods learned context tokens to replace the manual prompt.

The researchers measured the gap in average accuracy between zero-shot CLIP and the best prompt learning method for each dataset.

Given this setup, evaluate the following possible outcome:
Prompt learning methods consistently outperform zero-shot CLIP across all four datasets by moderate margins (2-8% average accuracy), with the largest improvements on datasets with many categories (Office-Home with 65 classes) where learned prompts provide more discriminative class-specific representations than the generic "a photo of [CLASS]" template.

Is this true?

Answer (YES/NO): NO